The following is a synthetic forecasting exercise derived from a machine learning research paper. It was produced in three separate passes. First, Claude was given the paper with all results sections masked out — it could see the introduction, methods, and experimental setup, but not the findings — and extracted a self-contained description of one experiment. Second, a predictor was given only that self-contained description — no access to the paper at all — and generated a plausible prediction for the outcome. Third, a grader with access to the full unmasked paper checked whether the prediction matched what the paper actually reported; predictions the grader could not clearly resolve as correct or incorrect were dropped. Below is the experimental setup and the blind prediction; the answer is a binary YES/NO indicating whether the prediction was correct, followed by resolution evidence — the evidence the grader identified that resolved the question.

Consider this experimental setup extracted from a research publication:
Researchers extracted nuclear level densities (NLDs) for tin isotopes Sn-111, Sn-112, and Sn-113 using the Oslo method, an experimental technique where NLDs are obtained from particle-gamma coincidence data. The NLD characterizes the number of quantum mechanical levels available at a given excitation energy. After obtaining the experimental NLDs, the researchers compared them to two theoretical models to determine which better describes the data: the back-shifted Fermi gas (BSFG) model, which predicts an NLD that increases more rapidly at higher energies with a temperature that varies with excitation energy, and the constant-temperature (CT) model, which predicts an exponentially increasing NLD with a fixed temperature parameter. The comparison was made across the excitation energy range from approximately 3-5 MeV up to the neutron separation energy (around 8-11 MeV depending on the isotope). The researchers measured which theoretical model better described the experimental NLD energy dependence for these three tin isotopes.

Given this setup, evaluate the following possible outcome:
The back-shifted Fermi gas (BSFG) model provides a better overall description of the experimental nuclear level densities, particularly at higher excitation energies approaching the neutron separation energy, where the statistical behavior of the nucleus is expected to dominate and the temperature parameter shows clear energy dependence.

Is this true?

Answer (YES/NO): NO